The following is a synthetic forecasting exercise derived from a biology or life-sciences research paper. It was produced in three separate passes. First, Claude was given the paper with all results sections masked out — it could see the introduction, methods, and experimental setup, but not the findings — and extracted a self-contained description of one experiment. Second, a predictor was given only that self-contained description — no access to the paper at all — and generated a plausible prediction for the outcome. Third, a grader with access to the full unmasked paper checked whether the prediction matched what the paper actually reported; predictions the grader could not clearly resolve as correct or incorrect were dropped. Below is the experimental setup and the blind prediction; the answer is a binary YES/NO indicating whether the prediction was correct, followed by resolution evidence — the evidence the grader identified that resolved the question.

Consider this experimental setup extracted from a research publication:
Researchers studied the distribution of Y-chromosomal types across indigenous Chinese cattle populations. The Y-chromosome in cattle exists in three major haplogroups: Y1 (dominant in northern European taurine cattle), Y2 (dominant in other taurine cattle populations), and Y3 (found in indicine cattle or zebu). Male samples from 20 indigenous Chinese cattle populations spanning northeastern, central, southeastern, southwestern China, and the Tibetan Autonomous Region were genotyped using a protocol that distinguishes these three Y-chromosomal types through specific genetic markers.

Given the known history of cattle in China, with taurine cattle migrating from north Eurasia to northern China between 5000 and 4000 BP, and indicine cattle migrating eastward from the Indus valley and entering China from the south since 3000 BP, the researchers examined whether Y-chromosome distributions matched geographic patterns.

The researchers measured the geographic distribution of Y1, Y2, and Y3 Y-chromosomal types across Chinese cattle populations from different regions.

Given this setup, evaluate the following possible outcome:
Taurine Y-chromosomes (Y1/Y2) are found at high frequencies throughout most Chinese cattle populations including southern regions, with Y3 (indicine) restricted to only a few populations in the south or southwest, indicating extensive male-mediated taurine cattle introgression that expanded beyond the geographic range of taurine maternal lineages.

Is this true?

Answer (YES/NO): NO